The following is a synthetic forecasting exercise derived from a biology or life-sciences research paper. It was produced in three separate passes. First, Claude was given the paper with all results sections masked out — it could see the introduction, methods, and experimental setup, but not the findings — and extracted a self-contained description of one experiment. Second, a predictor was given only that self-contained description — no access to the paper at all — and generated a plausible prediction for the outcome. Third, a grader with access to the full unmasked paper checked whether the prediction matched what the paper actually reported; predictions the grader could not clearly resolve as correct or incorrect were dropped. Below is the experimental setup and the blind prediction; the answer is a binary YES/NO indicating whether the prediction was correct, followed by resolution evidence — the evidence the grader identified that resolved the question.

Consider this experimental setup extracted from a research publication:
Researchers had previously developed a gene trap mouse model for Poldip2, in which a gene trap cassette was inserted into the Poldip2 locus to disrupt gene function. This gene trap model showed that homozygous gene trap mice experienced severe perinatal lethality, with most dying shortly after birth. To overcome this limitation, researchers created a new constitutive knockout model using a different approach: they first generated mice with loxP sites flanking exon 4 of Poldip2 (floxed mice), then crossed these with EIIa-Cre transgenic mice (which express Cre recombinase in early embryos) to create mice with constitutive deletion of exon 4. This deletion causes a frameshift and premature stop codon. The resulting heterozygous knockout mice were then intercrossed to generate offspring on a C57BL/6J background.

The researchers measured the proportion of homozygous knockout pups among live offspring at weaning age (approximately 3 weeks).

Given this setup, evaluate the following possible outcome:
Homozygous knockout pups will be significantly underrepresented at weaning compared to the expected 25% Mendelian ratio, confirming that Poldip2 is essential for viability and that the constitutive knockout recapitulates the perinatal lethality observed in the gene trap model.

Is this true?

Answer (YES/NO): NO